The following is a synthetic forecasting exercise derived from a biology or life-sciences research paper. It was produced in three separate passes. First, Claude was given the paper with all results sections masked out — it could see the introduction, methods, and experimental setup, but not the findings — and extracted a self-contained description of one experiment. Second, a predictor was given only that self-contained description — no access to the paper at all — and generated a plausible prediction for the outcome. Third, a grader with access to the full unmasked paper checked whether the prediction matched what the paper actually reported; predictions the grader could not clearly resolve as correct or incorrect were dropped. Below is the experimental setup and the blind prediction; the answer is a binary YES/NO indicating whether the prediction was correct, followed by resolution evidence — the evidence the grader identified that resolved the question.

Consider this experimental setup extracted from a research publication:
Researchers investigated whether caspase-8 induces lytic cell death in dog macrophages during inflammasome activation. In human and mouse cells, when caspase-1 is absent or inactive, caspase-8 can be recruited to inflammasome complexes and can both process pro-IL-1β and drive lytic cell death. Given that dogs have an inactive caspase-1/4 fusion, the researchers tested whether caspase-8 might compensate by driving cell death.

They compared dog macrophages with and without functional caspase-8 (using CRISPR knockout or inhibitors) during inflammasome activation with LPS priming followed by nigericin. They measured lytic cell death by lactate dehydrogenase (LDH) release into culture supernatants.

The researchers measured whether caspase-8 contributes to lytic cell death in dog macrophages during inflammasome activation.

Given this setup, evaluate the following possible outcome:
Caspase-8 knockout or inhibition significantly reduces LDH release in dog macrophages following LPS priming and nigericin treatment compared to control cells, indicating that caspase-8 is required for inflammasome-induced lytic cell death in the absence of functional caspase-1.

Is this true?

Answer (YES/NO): NO